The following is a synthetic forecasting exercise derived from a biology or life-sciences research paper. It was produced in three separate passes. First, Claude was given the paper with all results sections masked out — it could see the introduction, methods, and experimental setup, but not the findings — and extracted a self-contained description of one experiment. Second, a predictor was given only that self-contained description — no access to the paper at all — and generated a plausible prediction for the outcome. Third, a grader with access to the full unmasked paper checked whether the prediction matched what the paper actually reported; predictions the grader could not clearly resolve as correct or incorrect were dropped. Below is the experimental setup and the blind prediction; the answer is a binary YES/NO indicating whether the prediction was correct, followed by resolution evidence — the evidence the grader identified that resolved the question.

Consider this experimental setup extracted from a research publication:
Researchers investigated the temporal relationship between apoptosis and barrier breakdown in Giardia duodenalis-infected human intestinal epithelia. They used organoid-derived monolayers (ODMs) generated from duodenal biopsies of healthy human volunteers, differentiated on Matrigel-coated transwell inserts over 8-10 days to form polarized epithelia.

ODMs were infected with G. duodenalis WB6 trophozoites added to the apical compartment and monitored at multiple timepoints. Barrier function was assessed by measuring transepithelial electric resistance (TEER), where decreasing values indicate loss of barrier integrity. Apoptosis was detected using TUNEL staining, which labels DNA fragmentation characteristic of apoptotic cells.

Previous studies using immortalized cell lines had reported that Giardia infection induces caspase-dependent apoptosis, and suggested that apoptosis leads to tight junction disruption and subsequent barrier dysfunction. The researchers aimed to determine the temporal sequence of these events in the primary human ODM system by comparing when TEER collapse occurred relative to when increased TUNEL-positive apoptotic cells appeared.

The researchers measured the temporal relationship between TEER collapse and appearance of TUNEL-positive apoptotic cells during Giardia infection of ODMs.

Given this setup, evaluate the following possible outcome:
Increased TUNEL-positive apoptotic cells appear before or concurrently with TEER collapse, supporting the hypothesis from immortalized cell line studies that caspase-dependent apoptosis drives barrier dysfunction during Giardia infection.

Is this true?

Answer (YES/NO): NO